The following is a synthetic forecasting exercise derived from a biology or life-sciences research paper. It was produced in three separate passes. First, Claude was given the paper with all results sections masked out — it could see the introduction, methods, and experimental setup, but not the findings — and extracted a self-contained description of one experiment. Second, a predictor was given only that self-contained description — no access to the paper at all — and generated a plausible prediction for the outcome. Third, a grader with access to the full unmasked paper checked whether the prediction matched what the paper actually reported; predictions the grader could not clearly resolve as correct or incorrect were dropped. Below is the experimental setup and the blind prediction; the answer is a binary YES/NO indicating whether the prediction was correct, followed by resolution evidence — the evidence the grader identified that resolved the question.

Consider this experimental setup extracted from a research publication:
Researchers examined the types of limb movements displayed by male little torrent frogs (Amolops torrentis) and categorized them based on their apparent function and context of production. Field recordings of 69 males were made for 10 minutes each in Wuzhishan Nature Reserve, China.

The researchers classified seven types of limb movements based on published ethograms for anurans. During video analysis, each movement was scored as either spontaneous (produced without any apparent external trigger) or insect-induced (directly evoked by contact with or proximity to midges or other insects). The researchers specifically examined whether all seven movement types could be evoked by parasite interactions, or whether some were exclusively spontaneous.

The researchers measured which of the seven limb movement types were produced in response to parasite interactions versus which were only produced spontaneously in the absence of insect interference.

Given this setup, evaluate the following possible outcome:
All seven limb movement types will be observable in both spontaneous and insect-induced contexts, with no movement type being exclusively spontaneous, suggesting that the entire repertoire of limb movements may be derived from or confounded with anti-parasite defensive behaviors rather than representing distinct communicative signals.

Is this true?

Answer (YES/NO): NO